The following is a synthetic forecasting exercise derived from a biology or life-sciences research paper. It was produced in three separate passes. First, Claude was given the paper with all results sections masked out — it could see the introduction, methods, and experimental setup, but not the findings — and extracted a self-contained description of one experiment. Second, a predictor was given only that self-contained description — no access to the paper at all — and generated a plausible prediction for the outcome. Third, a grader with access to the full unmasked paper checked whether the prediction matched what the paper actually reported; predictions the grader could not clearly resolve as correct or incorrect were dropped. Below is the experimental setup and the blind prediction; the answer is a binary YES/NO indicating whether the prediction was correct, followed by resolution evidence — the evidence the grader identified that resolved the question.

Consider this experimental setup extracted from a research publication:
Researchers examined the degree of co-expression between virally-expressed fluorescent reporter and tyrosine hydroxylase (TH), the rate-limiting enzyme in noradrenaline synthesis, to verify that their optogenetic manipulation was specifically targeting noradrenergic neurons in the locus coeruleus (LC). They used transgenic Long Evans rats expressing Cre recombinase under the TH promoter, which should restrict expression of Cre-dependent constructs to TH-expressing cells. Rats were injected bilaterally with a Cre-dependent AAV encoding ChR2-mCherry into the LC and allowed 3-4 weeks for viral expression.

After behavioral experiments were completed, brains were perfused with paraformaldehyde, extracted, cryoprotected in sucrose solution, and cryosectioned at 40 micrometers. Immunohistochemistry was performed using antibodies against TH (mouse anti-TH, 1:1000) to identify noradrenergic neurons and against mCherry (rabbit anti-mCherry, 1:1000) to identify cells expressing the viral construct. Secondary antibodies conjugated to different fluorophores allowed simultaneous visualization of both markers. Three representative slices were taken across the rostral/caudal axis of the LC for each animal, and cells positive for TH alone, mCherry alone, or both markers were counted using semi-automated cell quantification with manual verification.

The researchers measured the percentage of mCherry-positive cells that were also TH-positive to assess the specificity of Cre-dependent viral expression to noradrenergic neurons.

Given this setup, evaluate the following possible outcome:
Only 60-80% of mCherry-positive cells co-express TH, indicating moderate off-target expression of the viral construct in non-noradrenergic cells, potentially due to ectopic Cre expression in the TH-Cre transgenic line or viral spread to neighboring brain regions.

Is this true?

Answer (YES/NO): NO